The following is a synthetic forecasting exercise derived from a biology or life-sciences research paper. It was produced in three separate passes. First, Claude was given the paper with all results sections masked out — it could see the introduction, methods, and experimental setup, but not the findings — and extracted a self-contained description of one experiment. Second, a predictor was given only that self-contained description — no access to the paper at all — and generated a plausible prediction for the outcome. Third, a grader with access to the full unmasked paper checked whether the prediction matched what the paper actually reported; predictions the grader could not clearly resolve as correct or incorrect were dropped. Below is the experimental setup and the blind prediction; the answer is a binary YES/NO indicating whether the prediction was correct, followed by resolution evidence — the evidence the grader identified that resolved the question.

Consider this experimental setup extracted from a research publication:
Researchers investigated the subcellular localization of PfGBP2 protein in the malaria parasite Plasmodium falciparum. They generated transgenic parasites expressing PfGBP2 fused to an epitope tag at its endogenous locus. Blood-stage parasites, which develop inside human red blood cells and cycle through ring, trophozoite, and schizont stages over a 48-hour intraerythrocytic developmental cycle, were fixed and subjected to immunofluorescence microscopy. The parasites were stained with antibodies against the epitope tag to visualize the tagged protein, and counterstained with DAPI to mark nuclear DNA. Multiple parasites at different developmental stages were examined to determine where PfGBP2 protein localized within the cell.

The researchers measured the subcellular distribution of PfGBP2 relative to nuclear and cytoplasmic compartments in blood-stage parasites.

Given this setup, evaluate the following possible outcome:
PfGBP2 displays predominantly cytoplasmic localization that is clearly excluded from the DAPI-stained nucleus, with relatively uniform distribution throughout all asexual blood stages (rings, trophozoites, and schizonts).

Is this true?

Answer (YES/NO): NO